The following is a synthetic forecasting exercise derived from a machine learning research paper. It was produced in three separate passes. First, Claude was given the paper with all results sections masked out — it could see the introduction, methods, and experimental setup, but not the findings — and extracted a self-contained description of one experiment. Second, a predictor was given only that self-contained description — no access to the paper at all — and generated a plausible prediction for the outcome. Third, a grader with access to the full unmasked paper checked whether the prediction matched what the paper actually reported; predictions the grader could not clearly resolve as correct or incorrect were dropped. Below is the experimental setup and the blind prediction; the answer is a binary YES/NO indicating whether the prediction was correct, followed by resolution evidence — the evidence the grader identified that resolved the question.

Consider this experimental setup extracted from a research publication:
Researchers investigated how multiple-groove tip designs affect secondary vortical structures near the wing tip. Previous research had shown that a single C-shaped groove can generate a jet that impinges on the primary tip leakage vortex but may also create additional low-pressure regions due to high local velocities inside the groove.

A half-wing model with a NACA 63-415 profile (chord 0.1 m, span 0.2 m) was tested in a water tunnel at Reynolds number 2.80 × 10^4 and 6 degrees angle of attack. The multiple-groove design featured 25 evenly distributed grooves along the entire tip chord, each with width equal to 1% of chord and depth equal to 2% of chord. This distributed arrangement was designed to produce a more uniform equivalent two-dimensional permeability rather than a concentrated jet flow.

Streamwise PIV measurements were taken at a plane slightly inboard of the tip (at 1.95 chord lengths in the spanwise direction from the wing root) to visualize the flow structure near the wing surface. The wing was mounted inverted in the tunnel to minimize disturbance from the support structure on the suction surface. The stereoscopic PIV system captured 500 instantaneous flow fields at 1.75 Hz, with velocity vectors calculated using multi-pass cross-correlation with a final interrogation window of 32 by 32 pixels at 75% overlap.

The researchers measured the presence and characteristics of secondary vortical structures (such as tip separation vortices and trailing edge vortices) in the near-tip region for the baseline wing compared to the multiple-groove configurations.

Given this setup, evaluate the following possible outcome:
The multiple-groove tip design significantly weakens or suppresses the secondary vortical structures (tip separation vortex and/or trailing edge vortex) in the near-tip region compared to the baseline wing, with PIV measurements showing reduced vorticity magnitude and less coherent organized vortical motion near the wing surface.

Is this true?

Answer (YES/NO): YES